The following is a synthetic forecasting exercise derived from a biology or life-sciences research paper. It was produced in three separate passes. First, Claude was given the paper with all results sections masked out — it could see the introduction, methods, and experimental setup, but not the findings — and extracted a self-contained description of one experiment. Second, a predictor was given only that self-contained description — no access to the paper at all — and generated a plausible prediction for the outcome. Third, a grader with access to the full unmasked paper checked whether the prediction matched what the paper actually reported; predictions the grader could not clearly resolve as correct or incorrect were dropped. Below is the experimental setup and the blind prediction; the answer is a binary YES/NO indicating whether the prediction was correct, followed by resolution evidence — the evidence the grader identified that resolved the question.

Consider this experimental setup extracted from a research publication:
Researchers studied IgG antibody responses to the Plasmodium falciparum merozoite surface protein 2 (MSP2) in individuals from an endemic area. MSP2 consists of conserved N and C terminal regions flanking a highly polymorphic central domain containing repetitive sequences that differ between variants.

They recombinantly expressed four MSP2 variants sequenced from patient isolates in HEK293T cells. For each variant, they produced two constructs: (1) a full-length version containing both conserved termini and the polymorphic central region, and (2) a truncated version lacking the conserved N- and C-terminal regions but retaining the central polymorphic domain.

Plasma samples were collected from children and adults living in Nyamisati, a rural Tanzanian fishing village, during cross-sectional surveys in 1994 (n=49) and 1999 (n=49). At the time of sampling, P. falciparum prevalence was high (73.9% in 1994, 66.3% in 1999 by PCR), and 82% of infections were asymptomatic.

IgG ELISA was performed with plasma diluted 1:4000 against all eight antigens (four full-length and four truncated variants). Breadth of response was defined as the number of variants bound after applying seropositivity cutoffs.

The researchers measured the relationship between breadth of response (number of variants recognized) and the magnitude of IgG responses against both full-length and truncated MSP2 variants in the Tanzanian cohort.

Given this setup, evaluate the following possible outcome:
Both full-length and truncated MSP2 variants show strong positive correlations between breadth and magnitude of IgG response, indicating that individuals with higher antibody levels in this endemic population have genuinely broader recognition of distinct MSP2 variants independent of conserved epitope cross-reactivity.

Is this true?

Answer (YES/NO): YES